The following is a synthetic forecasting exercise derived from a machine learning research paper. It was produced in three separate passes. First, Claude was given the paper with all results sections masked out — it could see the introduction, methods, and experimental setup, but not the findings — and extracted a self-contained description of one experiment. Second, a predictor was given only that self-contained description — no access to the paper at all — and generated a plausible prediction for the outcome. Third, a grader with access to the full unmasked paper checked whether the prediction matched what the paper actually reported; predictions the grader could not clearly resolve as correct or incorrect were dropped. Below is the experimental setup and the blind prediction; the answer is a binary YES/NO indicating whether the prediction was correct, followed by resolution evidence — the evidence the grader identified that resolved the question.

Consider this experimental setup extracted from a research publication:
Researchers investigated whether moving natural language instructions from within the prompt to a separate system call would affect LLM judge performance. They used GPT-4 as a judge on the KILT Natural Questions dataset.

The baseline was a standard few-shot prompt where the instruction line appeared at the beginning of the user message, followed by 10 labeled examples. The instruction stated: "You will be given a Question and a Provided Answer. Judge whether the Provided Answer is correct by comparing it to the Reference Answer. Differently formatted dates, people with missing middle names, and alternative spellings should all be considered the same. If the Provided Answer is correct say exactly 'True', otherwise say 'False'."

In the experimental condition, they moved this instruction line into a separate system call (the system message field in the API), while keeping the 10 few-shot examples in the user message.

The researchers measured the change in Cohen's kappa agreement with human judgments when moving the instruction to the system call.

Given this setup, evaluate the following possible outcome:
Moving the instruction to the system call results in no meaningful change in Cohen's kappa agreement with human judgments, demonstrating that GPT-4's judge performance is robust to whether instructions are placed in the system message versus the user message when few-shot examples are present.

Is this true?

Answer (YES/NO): NO